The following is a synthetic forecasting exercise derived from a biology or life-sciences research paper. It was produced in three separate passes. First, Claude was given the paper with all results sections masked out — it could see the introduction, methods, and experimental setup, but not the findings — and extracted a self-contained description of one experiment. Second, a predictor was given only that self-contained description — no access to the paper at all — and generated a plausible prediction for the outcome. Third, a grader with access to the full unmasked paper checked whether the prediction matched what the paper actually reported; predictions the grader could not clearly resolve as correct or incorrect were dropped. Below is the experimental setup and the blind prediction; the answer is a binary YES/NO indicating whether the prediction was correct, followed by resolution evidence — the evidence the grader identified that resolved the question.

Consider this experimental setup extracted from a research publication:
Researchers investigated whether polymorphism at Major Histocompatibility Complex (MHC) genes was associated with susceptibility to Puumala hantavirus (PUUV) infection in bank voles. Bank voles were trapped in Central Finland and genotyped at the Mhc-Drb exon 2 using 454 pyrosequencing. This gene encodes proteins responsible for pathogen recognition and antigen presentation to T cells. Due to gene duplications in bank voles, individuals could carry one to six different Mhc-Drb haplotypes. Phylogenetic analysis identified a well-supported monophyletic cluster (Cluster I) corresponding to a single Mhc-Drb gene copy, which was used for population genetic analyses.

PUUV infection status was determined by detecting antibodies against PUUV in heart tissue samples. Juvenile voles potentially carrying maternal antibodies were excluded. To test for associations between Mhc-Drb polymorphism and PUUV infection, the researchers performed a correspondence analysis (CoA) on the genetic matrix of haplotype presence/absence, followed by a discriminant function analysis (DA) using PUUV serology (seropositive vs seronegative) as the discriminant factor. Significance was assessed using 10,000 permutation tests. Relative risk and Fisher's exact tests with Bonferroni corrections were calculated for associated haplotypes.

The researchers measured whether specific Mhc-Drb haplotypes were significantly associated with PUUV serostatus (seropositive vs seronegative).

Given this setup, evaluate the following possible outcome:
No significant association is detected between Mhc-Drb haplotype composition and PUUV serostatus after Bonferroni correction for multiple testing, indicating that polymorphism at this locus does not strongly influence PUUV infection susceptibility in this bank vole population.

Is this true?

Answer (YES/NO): YES